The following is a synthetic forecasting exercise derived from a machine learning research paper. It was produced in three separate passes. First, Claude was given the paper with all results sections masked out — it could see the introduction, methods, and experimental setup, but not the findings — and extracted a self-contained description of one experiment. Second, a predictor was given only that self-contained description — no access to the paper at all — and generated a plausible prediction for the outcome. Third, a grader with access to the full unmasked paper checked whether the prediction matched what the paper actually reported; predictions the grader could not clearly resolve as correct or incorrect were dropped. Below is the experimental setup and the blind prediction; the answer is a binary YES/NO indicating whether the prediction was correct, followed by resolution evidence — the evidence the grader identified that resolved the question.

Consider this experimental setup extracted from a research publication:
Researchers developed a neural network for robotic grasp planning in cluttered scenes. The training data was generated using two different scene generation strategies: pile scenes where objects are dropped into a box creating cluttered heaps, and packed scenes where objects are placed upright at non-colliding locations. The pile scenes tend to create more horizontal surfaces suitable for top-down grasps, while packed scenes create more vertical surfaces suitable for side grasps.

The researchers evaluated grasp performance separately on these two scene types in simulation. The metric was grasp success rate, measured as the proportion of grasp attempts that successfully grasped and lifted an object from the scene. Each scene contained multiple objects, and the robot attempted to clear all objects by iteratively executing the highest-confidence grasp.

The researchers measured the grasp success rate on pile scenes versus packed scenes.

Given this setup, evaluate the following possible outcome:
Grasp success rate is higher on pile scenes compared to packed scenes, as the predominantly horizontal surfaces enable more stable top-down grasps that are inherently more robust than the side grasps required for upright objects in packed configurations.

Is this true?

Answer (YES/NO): NO